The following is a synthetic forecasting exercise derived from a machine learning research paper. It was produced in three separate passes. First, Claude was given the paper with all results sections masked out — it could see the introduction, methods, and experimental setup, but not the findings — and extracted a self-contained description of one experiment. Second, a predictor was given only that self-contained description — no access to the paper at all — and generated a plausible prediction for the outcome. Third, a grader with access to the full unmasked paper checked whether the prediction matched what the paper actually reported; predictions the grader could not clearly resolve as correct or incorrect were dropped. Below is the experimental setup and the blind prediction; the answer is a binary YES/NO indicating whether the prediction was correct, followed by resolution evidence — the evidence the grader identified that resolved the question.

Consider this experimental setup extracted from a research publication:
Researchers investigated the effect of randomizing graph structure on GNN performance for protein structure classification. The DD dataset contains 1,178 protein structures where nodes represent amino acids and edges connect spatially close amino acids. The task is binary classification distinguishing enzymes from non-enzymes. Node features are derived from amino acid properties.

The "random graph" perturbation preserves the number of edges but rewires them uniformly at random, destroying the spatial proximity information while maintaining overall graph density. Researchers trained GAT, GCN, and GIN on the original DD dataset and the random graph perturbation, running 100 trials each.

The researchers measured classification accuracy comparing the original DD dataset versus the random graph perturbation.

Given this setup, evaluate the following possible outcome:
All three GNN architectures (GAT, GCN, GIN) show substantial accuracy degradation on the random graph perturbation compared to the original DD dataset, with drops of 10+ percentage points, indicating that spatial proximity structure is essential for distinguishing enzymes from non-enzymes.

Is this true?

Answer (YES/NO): NO